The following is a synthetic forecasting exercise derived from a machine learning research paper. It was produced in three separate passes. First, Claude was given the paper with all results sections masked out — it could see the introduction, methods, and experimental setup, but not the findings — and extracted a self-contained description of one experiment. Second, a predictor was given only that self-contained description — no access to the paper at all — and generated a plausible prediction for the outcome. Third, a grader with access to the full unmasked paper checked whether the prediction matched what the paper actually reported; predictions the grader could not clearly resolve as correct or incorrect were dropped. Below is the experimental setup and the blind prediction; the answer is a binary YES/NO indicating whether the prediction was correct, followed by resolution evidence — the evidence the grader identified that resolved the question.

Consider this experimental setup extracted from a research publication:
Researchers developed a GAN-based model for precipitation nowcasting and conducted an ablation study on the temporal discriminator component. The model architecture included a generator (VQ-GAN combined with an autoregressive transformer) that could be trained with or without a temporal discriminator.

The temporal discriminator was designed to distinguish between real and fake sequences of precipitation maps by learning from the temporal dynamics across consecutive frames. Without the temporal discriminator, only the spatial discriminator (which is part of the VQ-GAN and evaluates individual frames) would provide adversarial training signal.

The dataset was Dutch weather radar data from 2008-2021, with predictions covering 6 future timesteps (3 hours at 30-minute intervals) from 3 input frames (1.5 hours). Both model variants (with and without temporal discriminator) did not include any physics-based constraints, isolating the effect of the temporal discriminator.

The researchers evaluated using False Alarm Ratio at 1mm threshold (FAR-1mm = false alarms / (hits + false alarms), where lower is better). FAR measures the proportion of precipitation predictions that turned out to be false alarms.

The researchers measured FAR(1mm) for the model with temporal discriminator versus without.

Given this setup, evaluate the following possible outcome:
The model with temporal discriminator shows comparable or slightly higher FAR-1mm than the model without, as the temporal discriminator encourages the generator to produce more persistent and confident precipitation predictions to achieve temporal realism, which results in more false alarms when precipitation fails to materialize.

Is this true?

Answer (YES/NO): YES